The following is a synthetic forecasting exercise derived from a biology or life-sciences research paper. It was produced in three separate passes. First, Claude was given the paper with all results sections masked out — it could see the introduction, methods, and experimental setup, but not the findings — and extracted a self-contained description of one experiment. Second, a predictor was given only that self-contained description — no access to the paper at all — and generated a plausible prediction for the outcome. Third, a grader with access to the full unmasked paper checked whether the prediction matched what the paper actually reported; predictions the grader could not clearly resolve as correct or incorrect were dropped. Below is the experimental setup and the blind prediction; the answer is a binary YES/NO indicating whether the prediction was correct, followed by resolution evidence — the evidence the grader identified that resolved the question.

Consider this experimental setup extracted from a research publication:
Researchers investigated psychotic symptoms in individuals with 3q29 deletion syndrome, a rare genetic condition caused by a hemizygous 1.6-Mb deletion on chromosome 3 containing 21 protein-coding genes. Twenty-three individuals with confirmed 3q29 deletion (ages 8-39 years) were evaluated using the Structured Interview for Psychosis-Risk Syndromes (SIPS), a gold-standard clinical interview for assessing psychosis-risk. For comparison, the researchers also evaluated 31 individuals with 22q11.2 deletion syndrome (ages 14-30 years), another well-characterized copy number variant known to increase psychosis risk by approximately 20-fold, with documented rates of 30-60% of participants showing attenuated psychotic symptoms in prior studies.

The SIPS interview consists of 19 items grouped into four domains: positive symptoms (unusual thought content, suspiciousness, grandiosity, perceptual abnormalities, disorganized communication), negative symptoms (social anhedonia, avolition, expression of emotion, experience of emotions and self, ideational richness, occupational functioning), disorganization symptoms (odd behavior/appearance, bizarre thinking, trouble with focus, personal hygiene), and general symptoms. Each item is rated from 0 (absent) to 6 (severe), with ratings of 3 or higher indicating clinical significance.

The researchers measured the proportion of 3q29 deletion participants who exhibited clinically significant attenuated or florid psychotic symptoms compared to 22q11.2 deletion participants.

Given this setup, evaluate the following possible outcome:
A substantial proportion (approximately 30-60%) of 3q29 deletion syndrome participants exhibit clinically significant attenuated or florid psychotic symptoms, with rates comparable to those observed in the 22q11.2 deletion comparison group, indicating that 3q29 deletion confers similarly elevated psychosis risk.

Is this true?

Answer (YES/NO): YES